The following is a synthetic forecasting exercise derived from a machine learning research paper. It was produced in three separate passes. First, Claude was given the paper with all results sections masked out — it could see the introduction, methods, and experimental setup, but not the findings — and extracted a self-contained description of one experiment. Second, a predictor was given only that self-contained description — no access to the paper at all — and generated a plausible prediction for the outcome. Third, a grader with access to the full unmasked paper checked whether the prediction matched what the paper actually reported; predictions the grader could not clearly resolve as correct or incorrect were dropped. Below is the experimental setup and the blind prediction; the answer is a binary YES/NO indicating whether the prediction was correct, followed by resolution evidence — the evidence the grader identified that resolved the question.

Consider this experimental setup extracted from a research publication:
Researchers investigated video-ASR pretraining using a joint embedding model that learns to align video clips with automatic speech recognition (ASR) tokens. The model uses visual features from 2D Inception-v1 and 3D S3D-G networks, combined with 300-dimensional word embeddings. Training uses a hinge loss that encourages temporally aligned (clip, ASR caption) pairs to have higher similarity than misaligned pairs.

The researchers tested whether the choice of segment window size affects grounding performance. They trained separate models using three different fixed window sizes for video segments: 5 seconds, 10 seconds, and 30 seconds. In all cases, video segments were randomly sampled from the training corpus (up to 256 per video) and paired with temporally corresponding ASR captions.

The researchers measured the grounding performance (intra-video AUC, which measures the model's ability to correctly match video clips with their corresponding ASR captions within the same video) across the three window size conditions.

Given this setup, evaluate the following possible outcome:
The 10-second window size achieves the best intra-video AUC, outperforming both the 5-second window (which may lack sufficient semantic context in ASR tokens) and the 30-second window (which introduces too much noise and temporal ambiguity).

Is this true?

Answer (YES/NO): NO